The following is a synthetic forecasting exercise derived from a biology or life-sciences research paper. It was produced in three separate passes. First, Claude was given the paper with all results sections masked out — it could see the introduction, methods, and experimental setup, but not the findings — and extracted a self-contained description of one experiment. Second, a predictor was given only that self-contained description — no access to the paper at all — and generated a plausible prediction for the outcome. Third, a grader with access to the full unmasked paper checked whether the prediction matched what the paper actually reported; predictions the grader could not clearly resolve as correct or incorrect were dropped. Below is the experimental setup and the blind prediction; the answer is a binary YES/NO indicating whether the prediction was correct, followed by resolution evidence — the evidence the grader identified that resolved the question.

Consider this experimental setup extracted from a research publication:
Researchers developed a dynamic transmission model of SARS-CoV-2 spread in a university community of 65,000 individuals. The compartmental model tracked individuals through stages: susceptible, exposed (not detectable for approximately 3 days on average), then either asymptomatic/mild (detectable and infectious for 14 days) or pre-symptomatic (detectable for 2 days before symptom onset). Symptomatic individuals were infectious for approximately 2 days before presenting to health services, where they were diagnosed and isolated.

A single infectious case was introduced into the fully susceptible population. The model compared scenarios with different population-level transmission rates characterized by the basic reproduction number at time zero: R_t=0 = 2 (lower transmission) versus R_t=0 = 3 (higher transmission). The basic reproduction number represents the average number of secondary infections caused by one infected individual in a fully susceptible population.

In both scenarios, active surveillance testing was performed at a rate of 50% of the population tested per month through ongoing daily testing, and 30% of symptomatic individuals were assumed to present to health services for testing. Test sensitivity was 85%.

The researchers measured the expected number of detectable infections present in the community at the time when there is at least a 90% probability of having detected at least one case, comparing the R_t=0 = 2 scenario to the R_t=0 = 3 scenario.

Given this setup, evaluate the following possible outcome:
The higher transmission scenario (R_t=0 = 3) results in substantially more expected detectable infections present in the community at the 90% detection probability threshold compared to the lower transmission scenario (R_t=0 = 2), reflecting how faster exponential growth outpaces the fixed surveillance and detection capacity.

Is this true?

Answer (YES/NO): YES